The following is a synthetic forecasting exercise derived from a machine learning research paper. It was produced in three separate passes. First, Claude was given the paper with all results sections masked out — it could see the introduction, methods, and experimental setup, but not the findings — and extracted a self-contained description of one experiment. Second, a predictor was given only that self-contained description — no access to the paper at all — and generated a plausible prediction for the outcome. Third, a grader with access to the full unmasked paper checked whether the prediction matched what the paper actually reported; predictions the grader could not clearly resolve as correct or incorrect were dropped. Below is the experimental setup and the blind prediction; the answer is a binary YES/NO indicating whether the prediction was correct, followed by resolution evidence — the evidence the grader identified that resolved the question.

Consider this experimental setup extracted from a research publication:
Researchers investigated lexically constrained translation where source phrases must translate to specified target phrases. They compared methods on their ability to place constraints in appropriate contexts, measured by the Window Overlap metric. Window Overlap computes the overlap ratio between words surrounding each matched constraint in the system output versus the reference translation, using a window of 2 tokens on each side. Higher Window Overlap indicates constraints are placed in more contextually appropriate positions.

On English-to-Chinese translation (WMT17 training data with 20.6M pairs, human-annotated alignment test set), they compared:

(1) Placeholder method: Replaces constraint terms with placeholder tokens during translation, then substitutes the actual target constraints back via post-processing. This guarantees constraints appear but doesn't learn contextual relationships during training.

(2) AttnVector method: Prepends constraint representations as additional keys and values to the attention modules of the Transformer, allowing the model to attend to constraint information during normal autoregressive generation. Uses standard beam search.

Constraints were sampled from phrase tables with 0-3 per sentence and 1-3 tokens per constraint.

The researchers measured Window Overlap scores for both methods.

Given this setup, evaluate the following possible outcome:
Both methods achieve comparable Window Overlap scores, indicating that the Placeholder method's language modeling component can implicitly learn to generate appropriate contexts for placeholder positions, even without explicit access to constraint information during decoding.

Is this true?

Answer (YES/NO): NO